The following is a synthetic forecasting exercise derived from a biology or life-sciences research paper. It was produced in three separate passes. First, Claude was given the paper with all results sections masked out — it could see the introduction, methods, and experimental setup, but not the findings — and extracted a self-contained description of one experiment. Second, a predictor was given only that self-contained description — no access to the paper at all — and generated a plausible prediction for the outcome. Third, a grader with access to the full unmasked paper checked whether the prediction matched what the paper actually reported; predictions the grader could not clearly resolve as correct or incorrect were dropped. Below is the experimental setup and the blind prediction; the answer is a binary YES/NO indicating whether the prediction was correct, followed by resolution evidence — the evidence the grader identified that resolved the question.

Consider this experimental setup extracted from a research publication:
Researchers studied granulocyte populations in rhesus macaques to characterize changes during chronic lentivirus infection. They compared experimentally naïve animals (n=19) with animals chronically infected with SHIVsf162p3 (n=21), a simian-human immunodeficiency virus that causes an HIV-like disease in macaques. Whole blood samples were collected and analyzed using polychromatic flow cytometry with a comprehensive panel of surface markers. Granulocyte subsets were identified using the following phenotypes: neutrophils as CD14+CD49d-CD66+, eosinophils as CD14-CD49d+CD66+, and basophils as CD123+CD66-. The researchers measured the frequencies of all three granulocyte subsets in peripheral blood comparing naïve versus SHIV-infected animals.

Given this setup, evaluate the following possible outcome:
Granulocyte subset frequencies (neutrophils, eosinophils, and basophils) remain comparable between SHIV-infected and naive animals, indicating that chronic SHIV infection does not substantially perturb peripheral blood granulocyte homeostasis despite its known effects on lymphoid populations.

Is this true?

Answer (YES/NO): NO